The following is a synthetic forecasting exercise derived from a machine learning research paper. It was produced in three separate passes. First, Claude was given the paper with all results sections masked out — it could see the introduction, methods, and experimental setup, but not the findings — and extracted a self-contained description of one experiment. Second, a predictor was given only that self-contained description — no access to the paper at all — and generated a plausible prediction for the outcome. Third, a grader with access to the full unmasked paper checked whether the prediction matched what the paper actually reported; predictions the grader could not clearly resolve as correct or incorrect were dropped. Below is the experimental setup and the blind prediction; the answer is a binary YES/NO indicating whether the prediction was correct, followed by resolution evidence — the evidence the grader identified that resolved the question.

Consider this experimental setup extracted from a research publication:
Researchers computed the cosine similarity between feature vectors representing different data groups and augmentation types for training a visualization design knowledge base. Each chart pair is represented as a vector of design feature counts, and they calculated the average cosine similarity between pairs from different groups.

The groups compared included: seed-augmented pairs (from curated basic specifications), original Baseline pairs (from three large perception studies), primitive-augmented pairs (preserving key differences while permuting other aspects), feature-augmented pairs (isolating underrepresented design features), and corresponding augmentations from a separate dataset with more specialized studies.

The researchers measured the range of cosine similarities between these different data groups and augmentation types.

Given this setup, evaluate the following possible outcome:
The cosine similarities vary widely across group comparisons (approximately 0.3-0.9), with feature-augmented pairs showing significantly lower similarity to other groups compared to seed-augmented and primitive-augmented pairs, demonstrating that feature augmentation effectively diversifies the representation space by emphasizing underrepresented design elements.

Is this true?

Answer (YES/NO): NO